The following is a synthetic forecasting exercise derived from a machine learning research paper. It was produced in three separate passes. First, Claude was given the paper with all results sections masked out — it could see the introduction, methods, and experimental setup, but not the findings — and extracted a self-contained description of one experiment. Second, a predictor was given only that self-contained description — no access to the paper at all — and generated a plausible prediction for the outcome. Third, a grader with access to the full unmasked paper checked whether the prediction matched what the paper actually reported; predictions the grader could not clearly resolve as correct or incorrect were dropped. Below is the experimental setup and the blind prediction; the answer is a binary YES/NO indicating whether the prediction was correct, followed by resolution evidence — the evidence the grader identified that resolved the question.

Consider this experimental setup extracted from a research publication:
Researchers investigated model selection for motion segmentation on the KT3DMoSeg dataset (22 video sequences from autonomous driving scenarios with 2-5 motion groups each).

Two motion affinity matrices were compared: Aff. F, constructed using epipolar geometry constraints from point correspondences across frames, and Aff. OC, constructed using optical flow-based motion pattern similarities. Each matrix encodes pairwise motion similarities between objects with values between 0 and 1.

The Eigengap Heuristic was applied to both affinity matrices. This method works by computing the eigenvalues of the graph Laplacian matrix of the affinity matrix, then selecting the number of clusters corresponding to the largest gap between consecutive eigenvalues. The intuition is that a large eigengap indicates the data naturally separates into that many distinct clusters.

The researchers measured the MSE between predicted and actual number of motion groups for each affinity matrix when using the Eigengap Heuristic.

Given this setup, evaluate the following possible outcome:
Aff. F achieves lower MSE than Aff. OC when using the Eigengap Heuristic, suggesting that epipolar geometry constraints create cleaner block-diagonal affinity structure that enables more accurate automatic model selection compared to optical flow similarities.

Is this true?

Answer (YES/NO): YES